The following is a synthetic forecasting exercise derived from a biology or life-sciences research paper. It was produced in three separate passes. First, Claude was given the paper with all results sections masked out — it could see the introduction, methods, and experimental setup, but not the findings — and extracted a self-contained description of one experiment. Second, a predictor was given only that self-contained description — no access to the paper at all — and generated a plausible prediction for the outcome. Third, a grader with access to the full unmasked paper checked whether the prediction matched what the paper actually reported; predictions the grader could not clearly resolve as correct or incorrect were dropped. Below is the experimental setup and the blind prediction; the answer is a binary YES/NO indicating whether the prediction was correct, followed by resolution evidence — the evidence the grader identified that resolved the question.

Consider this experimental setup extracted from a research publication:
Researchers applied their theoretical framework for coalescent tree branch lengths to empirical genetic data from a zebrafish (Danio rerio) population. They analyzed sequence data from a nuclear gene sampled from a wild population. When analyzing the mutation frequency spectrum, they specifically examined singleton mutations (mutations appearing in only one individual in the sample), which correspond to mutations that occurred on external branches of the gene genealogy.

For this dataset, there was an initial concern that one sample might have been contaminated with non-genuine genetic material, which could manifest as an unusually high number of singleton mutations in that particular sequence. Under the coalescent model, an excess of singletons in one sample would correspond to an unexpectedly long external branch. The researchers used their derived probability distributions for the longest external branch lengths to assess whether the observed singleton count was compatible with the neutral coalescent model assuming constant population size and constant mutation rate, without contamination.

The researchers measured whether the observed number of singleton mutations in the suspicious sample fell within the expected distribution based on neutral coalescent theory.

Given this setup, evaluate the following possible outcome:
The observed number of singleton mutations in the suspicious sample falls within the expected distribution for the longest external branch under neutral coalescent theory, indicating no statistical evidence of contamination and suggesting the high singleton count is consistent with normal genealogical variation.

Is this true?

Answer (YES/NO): YES